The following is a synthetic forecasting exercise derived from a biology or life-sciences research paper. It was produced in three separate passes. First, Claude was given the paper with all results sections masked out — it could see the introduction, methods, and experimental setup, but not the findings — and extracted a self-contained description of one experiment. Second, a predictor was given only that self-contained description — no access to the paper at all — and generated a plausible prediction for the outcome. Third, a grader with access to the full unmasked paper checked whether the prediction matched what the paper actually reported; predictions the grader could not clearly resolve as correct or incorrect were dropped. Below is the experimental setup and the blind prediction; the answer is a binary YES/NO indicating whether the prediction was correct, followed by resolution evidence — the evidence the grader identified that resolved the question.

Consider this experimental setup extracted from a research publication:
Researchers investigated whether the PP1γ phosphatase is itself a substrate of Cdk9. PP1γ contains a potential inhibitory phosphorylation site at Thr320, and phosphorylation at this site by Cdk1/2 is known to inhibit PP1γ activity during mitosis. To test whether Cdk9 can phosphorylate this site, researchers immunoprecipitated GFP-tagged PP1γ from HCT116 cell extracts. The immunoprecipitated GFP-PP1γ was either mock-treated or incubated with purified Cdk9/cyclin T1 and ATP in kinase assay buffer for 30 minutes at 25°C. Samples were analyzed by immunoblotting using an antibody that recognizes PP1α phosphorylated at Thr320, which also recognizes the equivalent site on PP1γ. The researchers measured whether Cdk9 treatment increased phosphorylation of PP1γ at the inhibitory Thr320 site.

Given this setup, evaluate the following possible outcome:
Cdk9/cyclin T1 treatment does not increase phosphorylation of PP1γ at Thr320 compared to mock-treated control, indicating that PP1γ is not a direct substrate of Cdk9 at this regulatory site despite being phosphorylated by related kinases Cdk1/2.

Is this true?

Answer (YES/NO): NO